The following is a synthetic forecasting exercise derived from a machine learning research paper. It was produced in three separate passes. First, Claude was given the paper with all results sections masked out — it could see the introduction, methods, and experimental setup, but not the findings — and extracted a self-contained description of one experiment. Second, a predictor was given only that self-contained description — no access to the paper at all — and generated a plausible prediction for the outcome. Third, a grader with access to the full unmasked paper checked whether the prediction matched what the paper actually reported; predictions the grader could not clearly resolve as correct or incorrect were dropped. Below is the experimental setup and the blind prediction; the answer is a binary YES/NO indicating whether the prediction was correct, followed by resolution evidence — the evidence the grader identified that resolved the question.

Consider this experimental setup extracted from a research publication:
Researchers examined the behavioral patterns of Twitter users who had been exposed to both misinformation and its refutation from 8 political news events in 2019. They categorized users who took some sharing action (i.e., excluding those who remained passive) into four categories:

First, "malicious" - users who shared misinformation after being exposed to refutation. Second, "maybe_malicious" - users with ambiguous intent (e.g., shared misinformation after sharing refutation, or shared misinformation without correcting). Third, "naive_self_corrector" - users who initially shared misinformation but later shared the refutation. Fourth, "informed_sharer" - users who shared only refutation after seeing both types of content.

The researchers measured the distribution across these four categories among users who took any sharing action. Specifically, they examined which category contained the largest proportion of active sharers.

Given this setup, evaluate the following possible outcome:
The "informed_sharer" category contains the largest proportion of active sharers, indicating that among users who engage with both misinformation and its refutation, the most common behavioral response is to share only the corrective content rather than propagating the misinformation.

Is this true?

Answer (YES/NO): NO